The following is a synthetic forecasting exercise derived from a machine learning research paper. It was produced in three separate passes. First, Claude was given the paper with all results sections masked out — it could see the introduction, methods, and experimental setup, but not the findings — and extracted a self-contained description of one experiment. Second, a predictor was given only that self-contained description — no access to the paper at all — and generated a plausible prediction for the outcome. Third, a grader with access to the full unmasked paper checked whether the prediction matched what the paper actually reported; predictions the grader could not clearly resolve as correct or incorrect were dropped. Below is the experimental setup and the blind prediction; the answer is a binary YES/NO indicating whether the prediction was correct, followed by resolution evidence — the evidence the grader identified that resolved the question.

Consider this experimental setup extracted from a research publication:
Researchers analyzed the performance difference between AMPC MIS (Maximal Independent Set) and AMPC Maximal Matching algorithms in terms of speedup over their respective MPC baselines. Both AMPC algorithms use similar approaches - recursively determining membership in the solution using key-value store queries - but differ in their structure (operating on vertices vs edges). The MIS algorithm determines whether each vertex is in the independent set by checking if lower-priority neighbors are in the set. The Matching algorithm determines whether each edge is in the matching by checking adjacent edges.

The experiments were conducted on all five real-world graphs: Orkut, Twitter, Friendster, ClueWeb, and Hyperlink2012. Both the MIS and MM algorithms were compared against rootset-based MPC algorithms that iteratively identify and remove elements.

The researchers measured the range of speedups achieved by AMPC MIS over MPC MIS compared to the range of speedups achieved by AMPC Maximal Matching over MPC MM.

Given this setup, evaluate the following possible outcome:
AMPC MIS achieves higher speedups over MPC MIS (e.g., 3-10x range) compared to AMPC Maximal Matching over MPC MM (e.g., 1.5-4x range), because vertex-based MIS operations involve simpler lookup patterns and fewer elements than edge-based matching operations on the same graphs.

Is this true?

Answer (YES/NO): NO